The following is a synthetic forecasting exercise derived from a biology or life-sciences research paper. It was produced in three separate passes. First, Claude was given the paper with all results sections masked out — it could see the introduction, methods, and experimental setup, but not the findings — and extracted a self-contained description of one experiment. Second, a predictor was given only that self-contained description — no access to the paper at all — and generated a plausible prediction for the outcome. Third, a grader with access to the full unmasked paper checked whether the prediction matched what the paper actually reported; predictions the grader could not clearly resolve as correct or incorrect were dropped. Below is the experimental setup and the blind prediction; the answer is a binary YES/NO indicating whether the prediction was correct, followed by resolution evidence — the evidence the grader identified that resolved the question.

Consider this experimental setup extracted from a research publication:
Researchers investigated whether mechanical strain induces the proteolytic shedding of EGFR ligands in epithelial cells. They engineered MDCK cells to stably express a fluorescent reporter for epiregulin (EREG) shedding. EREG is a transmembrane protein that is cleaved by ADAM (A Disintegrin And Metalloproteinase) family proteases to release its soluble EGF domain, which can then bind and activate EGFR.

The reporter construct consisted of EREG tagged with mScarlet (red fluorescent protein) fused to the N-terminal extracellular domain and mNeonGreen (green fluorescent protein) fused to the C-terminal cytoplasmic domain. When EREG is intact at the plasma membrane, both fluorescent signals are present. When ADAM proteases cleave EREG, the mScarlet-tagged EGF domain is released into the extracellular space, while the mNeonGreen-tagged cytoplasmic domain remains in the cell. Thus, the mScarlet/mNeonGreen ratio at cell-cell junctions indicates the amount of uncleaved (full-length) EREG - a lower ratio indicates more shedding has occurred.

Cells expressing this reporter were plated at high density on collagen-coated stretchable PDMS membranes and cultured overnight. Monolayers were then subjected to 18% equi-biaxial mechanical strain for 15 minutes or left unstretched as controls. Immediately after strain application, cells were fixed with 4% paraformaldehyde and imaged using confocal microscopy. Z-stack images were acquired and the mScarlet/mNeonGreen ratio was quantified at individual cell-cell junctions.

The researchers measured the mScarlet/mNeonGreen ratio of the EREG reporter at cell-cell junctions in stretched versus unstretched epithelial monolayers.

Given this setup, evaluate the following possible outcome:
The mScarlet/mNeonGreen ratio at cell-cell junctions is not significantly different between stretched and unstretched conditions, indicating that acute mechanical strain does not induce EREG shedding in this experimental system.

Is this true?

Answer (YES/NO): NO